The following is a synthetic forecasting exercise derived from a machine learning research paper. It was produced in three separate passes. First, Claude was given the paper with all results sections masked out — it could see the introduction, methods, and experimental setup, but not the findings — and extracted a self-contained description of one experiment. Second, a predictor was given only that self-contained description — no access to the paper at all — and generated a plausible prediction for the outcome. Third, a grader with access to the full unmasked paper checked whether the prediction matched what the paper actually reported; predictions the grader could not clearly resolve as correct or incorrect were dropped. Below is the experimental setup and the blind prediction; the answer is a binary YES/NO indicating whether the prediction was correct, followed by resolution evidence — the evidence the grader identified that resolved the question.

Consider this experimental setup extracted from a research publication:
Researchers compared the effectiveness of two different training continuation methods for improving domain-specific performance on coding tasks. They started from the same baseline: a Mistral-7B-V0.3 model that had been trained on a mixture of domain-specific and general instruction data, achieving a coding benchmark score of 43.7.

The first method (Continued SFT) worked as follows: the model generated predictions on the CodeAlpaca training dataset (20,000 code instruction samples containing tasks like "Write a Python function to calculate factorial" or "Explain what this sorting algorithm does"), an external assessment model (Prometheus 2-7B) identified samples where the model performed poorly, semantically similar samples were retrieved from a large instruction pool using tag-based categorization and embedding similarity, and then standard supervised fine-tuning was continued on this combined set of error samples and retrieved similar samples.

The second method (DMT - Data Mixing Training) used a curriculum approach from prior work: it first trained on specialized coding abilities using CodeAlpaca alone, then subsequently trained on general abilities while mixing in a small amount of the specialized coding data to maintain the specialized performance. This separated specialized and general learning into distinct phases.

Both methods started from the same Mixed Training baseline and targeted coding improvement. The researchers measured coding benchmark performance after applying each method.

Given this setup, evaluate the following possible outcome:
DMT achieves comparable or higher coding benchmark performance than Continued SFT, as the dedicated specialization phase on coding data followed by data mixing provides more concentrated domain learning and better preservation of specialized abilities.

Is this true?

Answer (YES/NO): NO